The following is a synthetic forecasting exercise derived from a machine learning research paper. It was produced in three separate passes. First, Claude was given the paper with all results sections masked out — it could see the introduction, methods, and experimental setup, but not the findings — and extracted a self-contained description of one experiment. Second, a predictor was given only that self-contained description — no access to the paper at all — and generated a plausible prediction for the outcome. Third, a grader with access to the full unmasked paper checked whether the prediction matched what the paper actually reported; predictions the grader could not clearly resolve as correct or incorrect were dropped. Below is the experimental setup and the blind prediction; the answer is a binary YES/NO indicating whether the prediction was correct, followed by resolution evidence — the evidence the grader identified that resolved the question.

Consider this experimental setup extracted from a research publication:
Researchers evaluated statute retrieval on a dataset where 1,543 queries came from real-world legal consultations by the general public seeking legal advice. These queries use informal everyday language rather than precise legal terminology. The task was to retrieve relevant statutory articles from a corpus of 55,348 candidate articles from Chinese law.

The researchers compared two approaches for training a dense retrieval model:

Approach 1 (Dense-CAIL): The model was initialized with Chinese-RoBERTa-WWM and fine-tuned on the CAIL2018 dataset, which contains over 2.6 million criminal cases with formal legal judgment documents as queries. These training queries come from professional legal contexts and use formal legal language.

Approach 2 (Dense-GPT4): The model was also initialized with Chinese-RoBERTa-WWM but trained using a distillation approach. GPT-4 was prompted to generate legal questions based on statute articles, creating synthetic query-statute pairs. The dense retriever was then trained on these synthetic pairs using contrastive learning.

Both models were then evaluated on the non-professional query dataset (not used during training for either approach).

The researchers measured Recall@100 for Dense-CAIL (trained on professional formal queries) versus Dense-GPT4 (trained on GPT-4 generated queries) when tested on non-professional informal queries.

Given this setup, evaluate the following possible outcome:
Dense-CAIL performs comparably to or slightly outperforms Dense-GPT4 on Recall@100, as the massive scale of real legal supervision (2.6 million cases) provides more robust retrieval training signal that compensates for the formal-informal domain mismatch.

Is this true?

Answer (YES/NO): NO